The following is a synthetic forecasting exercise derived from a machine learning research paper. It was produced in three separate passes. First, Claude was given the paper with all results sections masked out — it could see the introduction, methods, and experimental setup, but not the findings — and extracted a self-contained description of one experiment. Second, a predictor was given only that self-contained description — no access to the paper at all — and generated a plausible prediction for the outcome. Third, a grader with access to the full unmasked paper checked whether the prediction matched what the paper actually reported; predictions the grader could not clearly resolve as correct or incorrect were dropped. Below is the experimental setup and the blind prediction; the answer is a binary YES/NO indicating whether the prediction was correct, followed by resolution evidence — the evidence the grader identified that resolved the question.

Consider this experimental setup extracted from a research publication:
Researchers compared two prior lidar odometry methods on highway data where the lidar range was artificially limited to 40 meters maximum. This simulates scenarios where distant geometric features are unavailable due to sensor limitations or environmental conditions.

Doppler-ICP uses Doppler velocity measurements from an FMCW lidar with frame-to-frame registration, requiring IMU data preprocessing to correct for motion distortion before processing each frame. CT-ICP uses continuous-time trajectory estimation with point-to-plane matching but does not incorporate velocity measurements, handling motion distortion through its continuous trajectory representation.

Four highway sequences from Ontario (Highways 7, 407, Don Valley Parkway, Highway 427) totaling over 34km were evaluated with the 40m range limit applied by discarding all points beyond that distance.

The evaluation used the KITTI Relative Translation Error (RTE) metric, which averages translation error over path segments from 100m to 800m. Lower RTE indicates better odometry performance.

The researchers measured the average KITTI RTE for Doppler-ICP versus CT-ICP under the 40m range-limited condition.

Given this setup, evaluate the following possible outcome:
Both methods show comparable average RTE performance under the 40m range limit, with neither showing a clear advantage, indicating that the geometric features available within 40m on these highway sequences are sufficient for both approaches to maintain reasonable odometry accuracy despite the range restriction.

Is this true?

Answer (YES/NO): NO